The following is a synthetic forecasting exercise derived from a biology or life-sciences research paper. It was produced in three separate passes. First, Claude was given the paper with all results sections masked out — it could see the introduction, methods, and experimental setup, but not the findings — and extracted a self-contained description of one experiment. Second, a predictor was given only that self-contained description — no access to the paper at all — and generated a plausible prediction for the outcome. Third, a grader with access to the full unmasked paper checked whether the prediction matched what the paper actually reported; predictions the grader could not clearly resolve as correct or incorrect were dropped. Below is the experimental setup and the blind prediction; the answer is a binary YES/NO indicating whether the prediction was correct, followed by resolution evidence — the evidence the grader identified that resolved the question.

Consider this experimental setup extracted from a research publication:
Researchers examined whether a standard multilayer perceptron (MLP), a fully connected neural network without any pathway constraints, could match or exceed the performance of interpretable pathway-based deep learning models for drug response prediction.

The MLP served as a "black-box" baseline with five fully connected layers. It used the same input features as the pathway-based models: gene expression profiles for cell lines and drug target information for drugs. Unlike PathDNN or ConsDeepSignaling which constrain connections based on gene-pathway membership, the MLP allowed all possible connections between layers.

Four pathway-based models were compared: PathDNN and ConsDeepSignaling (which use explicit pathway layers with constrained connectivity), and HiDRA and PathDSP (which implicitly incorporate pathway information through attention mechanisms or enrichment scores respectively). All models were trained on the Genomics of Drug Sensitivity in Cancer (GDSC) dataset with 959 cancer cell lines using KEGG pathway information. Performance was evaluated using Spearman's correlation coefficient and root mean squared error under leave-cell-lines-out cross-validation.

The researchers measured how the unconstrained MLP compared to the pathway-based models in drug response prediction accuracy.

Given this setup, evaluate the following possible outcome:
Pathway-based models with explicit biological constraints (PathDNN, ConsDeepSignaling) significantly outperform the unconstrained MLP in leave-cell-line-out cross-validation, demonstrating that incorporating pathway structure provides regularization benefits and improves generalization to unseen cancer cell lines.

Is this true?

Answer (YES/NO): NO